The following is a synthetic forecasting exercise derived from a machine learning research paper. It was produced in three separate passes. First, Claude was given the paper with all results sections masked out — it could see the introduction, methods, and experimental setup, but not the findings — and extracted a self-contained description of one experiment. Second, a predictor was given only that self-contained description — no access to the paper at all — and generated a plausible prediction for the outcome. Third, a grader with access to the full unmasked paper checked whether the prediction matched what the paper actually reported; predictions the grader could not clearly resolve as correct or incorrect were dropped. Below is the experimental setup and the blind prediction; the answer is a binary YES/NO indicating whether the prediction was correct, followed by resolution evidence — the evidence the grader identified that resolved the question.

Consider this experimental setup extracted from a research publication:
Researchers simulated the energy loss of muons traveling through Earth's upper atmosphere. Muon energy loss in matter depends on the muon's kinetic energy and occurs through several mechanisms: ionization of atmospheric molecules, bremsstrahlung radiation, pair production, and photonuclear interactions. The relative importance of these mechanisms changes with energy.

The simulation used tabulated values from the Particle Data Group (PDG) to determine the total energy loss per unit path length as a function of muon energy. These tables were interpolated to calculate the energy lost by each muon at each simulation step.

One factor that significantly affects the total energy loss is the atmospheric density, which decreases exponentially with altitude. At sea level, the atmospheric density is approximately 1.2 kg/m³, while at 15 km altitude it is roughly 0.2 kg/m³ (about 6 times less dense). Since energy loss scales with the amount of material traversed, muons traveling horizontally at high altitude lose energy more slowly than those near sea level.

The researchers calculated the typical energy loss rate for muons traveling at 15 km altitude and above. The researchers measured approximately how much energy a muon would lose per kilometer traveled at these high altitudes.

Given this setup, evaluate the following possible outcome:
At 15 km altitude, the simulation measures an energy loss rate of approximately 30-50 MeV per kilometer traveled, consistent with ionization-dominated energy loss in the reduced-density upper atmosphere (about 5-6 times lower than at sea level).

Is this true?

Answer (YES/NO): YES